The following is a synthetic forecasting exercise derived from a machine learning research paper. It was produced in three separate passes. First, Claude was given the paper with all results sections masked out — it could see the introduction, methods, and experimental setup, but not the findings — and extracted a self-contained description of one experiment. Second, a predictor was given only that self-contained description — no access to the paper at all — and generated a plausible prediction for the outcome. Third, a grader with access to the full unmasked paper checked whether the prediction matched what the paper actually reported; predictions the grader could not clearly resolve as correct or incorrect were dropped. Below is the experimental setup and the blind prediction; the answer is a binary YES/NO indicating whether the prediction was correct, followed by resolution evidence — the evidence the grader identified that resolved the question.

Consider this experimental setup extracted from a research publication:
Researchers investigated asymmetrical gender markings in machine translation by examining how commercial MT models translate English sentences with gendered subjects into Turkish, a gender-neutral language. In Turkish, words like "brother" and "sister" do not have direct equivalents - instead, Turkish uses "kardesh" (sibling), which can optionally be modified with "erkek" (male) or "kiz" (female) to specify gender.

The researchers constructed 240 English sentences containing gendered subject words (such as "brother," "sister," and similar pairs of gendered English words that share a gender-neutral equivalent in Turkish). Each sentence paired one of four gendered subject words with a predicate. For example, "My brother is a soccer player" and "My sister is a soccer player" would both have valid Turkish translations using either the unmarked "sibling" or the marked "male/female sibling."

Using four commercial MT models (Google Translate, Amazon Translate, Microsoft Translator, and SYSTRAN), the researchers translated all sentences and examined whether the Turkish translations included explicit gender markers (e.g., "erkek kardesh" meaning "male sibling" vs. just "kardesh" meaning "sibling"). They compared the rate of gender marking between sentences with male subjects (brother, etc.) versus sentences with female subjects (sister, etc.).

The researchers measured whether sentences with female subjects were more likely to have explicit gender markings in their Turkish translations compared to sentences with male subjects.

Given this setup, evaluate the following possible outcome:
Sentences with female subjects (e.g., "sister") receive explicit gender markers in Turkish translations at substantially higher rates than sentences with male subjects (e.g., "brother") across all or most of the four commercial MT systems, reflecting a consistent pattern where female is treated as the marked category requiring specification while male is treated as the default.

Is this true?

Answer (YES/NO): YES